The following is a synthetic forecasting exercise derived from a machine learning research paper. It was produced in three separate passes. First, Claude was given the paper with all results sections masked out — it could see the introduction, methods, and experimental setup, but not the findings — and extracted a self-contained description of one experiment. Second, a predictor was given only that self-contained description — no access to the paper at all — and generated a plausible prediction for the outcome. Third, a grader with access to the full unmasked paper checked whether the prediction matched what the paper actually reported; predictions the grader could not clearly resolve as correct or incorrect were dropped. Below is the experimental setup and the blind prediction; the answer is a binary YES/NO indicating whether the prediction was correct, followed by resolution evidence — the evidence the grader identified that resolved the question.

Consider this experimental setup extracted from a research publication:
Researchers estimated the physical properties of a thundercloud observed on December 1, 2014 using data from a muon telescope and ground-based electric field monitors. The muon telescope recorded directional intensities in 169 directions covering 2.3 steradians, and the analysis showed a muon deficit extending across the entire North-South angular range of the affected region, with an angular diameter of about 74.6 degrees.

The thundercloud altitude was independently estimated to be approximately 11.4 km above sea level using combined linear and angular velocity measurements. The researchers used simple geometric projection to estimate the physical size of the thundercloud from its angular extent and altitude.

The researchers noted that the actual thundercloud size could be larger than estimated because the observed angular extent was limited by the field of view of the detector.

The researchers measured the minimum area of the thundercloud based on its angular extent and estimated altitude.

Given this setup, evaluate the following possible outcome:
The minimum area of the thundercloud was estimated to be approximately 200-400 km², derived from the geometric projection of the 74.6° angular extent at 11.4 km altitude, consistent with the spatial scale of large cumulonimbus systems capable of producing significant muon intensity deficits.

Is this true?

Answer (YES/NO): YES